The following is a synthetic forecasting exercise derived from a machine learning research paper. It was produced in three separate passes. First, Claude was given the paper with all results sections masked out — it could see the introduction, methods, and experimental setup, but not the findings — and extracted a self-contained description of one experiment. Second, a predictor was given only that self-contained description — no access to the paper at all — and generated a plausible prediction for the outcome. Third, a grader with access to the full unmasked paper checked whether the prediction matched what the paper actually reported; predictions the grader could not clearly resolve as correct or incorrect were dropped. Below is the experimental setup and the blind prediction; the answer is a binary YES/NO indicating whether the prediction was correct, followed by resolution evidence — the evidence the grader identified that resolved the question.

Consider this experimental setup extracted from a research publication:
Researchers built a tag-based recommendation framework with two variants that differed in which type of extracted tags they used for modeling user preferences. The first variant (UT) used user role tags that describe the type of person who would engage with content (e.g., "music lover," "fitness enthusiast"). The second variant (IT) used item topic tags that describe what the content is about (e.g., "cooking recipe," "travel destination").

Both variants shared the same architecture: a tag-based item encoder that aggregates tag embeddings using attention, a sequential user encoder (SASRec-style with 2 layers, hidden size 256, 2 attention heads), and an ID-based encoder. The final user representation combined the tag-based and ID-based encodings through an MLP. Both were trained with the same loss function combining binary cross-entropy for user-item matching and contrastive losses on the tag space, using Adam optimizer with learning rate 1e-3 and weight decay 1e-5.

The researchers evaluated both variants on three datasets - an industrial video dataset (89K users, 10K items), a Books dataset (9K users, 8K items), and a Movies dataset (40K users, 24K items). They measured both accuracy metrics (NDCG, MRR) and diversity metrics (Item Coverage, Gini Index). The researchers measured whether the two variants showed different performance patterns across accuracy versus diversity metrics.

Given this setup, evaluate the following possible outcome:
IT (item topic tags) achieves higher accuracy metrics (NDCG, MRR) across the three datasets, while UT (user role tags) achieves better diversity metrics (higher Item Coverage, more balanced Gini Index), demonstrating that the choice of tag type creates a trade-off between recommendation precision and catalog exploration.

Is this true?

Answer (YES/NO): NO